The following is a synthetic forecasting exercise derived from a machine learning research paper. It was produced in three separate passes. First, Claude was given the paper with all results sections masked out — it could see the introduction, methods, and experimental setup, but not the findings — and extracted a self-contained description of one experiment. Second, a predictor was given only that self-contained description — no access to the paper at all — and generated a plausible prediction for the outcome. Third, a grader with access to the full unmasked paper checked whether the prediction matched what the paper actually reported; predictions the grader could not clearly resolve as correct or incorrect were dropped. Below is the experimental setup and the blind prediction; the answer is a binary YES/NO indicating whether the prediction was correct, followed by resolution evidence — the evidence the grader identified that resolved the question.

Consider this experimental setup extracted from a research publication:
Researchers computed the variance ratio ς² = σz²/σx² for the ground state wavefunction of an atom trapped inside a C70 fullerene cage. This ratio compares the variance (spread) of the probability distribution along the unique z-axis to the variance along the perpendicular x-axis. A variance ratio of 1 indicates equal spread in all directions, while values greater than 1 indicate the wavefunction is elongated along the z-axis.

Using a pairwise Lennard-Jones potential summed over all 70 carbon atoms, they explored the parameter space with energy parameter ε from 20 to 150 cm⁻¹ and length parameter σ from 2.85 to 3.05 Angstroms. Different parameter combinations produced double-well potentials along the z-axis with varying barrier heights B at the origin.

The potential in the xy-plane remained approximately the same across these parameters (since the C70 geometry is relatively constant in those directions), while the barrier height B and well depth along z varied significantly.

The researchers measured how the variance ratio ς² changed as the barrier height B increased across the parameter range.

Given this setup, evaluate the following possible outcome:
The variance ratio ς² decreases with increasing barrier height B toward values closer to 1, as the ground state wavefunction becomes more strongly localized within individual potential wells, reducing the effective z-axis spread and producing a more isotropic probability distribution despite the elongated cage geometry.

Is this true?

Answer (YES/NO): NO